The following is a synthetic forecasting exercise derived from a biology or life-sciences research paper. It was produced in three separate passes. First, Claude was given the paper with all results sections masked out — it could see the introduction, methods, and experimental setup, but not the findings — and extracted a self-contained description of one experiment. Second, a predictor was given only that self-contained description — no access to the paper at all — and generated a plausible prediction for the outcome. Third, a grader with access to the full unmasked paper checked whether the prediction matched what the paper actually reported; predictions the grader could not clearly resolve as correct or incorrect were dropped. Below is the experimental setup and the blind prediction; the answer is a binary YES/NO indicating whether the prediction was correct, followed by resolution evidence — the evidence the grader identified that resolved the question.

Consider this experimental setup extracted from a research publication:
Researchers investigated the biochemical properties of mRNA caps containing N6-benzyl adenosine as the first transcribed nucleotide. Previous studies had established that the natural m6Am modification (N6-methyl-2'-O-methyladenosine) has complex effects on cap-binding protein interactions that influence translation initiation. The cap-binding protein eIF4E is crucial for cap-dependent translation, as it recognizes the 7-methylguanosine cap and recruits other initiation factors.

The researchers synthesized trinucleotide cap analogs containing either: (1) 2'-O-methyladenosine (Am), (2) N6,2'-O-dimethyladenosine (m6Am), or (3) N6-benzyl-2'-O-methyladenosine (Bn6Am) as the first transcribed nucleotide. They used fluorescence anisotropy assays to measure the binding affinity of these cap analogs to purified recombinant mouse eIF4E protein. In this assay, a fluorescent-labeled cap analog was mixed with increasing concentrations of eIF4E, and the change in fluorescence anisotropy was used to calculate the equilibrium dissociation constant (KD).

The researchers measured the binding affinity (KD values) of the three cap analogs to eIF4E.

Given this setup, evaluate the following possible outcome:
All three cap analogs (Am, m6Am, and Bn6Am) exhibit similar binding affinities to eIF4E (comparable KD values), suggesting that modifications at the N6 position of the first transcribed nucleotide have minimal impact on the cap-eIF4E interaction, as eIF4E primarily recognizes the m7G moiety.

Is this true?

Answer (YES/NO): NO